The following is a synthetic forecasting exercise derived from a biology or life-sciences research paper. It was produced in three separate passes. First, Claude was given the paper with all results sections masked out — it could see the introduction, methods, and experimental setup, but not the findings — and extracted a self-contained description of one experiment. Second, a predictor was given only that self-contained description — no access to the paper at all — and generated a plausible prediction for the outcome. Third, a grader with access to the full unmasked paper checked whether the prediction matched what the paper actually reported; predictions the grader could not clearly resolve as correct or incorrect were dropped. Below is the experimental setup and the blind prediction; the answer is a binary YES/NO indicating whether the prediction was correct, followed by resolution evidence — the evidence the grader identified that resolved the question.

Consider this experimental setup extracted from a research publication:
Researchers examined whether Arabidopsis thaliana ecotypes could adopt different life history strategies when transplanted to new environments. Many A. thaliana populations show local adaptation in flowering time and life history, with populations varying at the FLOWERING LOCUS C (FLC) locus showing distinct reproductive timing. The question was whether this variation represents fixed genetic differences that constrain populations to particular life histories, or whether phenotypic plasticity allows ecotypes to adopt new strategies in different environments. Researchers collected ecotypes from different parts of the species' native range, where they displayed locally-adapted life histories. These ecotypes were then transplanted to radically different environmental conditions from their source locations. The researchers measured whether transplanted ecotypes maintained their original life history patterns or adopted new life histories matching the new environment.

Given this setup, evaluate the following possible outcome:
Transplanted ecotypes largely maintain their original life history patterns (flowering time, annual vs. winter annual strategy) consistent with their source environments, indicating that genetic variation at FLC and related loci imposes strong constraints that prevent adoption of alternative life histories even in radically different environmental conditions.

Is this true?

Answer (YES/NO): NO